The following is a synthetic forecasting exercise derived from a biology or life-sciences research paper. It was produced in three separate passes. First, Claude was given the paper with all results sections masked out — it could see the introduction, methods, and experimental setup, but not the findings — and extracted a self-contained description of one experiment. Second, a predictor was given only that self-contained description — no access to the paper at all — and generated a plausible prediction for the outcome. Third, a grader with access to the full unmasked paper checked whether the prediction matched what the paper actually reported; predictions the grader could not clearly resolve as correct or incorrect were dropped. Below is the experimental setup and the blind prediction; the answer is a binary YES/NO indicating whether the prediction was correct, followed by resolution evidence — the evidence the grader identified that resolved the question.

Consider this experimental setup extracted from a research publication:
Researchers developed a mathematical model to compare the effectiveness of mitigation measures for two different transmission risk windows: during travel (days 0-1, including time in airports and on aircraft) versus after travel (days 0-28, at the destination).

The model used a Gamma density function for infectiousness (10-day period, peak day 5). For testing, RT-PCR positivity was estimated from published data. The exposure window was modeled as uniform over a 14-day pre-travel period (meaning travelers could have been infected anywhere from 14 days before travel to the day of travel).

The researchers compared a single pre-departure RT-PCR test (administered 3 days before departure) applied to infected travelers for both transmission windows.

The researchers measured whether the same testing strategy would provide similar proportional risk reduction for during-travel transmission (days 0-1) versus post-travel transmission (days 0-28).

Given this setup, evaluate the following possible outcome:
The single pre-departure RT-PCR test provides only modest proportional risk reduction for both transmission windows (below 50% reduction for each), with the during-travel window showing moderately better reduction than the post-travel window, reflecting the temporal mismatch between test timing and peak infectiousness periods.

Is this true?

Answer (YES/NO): NO